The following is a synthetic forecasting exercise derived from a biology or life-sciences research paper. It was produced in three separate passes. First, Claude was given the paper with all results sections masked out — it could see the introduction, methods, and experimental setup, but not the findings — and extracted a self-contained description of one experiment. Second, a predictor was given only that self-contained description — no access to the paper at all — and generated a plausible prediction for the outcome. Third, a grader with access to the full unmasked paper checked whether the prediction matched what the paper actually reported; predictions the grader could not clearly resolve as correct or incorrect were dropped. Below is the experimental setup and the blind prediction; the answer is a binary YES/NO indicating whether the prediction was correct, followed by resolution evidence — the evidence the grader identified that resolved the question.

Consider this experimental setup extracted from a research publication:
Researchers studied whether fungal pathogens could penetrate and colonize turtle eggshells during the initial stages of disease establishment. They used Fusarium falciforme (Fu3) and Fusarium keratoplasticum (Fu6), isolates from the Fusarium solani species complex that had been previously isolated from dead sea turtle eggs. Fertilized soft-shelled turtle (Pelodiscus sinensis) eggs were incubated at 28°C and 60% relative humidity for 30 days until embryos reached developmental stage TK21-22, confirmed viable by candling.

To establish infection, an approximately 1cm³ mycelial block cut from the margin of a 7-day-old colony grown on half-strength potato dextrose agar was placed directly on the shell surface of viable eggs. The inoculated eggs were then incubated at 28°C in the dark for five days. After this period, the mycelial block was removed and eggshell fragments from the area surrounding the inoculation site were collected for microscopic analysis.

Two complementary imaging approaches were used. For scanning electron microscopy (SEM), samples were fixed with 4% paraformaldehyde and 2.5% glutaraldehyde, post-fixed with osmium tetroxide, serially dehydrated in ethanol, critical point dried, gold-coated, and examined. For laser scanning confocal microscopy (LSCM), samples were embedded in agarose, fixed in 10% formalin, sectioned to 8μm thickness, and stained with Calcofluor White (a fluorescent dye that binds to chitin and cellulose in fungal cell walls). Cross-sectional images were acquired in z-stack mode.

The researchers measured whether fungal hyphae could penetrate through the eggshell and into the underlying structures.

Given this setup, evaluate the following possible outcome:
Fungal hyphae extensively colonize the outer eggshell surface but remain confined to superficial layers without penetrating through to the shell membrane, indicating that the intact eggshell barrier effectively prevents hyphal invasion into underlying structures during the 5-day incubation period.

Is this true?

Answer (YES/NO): NO